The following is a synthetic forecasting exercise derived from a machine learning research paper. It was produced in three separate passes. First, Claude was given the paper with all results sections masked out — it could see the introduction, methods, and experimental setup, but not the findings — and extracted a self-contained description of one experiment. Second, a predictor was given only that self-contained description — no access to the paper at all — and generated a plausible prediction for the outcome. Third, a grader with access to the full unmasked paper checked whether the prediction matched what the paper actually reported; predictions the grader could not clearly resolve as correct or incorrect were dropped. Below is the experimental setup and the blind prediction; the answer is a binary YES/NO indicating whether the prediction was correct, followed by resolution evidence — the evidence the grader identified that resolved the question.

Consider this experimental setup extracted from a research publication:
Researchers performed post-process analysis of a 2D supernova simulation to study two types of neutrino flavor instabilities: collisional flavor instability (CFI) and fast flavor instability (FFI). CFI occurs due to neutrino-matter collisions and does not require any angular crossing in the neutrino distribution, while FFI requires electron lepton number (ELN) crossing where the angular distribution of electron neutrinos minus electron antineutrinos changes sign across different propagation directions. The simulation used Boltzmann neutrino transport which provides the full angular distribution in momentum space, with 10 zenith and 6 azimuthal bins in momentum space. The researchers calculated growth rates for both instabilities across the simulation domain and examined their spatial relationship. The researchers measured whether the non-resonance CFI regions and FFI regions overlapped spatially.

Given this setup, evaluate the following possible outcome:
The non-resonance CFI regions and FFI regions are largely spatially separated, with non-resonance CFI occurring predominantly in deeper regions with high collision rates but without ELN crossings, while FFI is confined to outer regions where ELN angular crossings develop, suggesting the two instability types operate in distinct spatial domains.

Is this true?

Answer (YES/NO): YES